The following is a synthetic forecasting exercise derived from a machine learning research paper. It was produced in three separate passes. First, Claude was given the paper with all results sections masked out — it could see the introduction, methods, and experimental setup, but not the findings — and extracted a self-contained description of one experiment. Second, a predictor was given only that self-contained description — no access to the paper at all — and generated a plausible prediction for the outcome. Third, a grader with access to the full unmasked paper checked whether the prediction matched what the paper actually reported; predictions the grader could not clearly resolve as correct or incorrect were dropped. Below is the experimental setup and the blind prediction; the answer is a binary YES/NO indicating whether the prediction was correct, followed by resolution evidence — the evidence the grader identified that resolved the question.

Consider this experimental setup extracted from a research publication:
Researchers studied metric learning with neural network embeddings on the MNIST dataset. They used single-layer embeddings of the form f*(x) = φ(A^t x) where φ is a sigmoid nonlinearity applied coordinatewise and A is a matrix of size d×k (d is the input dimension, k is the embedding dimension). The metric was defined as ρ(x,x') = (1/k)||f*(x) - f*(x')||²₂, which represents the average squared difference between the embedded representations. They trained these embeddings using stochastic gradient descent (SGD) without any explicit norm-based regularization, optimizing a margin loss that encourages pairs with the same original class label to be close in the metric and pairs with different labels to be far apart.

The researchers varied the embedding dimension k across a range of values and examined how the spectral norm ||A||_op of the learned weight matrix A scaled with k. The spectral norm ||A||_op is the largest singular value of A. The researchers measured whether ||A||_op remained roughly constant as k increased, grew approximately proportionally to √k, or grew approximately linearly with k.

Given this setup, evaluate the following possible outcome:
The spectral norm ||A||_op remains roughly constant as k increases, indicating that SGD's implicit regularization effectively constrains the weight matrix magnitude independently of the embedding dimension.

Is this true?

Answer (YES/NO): NO